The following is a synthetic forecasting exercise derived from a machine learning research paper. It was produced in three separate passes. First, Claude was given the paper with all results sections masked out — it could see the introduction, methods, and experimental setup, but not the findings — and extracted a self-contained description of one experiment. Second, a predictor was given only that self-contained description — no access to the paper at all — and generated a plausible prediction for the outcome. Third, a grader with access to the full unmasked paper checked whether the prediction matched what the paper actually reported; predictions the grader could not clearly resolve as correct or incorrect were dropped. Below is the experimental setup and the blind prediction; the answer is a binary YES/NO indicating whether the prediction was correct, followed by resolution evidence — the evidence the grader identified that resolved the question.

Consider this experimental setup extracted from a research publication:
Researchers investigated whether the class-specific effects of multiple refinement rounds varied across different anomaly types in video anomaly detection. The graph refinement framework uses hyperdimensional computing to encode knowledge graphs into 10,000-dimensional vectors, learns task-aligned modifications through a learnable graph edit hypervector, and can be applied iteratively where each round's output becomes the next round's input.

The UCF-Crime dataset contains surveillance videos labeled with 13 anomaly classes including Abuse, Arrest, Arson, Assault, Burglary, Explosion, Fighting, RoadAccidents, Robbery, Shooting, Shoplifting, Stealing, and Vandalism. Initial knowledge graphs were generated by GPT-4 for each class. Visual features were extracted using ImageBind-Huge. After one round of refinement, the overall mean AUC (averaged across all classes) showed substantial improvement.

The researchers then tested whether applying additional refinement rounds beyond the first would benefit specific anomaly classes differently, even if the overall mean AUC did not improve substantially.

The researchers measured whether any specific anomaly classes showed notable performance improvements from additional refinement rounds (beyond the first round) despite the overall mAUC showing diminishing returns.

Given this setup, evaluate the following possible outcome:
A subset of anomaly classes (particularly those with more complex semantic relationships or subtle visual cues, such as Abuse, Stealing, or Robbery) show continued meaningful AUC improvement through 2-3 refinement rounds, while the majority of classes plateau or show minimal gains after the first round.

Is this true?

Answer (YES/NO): NO